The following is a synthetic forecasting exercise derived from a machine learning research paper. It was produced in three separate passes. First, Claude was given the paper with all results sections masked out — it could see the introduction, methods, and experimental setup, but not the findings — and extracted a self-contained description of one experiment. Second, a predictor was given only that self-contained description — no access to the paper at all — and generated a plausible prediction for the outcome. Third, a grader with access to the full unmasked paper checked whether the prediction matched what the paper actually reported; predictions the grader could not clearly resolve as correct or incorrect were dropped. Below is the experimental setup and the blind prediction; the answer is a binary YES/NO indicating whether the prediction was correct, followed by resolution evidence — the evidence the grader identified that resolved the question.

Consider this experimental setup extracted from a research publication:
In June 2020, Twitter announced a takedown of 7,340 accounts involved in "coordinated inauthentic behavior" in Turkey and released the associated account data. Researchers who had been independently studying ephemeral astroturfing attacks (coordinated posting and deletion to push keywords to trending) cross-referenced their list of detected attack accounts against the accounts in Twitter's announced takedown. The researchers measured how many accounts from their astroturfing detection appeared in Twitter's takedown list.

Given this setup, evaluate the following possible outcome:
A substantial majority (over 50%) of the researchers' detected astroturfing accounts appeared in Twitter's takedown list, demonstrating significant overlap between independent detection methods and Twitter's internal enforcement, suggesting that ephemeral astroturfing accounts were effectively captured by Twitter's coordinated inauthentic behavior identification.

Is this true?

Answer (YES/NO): NO